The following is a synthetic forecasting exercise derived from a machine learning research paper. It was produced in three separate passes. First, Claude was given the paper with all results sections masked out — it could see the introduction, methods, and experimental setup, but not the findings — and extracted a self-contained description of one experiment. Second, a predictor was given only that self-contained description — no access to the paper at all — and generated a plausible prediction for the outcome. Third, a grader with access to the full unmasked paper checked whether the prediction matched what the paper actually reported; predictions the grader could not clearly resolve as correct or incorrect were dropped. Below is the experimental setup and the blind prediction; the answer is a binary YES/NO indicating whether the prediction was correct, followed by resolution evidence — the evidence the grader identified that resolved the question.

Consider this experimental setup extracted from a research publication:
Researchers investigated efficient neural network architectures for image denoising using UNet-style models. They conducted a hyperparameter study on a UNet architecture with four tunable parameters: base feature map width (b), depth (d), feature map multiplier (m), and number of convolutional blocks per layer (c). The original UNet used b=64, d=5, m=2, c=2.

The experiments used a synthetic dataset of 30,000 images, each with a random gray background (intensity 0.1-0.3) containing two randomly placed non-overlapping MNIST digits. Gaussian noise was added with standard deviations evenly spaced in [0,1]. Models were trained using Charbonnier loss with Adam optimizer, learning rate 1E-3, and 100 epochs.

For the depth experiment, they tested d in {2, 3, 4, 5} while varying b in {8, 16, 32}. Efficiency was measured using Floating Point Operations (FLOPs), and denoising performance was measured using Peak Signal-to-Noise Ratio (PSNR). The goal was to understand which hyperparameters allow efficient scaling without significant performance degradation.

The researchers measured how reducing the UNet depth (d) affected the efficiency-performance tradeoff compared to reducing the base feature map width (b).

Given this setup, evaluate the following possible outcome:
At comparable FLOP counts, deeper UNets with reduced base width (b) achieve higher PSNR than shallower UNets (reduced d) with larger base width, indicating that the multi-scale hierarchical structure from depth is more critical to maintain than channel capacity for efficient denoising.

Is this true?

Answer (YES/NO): YES